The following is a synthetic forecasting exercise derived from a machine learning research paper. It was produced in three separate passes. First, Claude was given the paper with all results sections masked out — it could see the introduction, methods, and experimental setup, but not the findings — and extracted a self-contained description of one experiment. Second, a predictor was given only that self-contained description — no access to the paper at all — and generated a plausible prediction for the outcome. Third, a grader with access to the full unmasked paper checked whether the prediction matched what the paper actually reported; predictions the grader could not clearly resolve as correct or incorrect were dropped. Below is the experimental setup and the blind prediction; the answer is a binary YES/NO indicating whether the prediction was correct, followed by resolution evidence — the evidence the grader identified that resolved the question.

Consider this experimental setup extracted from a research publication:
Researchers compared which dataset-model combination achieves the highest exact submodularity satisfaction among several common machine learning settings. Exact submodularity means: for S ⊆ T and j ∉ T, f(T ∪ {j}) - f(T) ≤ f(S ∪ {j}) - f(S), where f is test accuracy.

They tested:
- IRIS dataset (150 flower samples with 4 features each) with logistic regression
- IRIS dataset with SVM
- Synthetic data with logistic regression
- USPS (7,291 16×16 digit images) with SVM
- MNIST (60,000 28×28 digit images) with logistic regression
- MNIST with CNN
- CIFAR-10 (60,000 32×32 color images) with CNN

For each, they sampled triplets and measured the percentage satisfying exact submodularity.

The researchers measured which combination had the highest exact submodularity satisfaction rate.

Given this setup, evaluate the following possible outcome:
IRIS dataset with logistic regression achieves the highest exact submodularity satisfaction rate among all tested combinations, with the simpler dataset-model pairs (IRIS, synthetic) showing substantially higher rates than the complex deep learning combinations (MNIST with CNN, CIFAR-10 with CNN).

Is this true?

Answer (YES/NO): YES